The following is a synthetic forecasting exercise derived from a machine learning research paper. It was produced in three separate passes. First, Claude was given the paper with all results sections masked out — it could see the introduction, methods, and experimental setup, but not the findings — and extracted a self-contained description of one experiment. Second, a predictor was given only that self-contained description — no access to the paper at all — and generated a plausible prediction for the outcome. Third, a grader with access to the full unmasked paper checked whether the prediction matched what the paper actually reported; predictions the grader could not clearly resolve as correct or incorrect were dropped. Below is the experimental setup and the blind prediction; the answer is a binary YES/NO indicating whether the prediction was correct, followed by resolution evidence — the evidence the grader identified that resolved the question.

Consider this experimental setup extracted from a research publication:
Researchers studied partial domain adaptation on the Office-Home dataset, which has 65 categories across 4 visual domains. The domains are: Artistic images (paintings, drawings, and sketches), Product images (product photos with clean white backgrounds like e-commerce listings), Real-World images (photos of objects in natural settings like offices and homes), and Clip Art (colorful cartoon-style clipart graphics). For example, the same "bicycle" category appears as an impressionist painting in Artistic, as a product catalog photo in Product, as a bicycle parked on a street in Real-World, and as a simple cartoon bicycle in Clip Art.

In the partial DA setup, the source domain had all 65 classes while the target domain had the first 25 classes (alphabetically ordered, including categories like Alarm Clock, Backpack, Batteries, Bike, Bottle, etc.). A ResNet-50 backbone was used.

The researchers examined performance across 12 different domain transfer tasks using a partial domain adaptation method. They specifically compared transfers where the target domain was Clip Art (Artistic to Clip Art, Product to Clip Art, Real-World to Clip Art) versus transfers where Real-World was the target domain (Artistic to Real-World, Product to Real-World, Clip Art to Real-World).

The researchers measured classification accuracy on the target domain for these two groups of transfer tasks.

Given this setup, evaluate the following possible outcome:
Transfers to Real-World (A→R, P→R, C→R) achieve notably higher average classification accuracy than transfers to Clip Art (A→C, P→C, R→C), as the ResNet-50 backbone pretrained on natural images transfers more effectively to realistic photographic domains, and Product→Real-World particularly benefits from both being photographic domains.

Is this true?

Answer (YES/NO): YES